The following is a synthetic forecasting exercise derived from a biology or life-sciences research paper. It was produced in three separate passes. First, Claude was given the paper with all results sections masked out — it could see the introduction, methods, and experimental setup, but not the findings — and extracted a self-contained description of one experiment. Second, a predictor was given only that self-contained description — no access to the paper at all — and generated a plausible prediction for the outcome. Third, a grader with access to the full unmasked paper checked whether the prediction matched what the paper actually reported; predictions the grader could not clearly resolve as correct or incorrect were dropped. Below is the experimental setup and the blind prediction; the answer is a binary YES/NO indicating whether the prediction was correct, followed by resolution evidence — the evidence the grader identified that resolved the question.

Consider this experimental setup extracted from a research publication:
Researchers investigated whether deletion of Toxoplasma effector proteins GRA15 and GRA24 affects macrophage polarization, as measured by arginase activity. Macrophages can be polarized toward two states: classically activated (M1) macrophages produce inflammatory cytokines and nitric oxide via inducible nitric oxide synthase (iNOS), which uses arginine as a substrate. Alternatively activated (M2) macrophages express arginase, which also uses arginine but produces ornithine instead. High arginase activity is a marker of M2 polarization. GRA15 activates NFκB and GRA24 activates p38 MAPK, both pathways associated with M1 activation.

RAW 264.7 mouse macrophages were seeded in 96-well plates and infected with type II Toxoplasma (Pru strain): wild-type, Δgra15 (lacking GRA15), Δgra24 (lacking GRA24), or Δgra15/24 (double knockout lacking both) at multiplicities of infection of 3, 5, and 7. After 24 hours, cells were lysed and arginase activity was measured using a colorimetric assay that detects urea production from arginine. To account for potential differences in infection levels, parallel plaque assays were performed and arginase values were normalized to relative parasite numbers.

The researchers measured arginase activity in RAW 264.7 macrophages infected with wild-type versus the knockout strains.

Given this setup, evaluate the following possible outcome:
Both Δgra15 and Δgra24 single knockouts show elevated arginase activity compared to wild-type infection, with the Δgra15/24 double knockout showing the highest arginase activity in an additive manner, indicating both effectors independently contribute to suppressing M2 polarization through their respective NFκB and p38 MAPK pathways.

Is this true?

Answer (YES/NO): NO